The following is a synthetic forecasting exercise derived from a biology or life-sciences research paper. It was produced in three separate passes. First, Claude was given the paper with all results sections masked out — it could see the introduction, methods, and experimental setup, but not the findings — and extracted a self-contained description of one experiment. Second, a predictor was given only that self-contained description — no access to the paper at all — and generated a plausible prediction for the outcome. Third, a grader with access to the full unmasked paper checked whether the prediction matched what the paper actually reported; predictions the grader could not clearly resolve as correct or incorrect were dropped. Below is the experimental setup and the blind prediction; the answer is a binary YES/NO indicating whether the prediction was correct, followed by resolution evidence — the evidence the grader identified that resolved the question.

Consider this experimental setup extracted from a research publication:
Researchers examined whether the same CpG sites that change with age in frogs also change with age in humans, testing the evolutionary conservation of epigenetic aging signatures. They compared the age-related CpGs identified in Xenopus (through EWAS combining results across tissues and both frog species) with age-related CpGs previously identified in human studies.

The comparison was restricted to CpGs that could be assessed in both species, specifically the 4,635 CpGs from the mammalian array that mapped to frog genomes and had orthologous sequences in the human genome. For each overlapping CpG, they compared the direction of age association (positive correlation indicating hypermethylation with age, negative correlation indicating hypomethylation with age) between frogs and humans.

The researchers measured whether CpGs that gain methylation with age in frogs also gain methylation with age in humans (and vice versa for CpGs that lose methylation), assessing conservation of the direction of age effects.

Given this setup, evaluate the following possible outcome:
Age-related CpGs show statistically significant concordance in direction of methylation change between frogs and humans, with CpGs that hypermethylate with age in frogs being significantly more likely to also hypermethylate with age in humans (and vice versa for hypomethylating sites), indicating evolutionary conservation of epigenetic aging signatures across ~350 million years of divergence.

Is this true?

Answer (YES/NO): YES